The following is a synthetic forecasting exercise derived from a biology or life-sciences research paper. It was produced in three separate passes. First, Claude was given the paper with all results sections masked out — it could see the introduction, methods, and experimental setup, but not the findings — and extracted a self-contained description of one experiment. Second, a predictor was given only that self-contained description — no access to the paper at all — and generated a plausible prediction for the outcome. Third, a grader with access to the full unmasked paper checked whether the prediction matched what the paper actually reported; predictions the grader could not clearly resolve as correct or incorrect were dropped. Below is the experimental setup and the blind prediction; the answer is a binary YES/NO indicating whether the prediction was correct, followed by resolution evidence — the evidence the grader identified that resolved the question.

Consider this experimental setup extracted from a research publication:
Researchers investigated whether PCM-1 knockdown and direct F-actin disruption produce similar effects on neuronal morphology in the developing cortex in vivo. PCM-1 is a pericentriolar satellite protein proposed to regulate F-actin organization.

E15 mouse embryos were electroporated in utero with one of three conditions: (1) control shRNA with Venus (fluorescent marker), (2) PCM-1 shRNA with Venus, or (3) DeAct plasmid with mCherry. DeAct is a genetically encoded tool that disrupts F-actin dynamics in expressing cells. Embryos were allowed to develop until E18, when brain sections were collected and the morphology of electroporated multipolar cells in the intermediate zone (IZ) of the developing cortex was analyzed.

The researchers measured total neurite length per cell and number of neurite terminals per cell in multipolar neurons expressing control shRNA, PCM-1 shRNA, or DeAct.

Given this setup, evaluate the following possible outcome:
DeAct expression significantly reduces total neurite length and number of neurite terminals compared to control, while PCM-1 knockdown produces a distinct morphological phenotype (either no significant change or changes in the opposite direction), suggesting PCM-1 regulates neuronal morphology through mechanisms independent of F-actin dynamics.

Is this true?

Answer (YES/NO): NO